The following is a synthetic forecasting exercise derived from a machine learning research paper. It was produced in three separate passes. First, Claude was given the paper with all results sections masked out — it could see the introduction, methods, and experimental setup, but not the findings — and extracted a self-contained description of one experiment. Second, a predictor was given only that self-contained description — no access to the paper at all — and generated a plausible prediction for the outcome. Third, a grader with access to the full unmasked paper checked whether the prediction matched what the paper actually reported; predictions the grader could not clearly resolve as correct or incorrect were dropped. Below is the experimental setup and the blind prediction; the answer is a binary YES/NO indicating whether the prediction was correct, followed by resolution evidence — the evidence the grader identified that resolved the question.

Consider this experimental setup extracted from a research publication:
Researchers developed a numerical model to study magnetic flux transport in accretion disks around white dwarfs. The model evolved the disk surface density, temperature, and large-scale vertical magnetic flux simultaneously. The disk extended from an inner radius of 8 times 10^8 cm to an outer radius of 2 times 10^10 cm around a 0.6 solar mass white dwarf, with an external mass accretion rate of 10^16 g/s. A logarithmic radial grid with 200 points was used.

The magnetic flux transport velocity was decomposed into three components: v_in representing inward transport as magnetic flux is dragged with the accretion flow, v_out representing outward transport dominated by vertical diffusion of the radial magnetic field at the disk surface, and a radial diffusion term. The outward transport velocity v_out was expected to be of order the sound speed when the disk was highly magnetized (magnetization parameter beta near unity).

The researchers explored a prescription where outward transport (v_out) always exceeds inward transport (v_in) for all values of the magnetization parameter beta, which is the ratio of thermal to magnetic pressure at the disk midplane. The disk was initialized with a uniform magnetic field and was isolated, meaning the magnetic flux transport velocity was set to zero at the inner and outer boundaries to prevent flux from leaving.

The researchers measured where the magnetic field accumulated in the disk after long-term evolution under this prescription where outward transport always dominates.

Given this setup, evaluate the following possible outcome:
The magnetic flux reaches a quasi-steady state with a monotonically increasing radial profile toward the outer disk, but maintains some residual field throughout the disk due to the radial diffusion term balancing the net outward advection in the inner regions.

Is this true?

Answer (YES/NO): NO